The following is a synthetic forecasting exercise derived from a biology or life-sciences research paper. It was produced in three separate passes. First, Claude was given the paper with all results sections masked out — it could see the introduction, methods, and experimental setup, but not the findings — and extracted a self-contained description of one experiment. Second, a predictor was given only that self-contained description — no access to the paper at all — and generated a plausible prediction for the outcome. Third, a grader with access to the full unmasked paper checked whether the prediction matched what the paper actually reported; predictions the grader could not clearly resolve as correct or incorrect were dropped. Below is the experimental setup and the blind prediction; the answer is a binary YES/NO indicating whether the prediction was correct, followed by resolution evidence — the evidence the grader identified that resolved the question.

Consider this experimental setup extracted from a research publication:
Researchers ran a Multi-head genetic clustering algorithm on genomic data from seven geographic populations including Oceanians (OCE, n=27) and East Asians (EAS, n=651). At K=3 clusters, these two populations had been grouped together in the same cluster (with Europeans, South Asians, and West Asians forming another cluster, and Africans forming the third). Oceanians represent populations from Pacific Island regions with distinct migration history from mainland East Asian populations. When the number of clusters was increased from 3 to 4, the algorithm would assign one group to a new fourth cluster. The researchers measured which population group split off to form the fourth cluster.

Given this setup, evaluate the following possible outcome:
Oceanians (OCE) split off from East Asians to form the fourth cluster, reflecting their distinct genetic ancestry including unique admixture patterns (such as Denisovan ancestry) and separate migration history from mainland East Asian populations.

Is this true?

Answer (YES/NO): YES